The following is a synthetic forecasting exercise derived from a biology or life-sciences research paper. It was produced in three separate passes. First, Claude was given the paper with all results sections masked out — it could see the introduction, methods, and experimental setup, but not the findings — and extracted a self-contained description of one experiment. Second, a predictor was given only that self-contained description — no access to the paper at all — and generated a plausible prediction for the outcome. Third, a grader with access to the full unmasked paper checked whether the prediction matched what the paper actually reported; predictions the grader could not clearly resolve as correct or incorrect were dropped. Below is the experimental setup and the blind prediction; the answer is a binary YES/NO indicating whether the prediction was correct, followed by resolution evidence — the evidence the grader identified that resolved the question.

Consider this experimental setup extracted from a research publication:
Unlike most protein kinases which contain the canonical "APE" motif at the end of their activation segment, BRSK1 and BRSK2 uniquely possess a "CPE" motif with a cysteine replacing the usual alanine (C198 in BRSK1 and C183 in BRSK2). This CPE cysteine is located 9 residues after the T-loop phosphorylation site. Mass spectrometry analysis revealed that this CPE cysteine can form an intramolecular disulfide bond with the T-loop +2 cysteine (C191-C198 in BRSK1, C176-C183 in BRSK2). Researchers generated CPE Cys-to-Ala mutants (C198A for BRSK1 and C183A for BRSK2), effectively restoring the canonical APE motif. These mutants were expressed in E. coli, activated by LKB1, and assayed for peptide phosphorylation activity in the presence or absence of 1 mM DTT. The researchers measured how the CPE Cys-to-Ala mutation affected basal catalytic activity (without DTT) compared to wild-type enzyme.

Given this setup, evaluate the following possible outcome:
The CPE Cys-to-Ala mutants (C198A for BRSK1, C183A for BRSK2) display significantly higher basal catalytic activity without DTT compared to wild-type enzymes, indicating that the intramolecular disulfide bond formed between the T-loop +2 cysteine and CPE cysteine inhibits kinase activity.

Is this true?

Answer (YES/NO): YES